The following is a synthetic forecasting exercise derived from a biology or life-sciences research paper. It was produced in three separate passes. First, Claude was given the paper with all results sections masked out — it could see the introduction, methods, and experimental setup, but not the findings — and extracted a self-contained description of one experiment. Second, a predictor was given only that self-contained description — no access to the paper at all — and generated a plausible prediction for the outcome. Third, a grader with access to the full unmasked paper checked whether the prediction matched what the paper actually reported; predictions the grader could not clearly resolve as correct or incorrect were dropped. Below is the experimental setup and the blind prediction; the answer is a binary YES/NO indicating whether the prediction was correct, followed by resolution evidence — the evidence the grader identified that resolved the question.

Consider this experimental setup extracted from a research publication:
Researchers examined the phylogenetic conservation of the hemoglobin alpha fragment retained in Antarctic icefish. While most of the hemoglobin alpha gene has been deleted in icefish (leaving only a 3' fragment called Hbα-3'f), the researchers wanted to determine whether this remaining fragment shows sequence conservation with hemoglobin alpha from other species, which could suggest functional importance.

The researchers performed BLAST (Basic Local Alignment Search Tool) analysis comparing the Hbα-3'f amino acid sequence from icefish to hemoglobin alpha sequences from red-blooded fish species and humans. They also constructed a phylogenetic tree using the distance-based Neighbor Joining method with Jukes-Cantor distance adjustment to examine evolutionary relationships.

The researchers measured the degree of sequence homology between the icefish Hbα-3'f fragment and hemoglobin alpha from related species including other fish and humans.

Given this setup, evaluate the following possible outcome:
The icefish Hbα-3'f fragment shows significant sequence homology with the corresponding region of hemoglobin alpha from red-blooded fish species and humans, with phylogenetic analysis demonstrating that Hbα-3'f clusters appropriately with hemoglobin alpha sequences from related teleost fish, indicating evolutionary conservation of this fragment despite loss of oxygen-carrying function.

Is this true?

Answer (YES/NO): YES